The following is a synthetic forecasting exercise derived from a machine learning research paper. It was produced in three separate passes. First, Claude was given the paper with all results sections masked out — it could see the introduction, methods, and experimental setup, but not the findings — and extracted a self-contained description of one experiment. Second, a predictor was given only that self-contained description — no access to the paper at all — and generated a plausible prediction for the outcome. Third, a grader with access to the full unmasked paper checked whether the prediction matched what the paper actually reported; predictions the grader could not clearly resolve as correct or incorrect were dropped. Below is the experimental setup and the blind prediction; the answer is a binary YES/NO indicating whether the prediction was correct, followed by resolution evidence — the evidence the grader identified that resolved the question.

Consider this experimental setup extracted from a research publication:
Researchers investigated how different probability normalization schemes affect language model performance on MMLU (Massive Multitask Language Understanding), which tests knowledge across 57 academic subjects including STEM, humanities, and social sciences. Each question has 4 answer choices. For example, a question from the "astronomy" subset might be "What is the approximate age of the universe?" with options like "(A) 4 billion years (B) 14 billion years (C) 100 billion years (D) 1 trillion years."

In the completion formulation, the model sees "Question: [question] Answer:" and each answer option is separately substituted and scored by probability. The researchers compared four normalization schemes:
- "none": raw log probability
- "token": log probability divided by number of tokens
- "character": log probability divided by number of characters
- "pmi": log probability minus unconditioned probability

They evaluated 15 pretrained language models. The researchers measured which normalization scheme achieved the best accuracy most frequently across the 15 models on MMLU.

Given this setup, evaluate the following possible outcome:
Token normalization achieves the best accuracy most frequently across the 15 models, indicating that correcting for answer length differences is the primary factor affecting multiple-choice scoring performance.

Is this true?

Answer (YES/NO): NO